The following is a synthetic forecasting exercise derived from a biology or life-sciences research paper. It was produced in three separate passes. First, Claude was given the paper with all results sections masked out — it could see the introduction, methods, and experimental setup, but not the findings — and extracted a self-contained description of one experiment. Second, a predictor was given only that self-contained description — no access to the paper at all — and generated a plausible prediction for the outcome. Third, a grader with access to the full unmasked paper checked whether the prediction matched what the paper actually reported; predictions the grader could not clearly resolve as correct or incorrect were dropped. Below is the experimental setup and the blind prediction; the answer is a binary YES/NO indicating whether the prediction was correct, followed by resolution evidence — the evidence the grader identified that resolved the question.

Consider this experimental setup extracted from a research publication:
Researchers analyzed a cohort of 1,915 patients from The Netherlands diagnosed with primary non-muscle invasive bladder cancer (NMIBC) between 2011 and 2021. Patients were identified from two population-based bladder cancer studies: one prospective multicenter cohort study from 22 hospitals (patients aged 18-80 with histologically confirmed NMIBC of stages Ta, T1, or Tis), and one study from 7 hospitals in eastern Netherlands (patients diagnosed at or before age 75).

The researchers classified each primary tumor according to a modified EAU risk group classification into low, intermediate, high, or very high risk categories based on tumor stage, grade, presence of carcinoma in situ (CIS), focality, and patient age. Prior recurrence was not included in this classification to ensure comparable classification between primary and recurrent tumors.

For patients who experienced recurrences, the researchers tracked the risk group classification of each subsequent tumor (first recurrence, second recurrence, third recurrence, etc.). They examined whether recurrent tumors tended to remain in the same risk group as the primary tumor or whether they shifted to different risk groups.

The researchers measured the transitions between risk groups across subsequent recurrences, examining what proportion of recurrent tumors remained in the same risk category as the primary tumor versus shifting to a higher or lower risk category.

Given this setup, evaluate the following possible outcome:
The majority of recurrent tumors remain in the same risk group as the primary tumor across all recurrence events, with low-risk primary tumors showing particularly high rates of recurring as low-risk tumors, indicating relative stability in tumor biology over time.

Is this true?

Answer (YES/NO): NO